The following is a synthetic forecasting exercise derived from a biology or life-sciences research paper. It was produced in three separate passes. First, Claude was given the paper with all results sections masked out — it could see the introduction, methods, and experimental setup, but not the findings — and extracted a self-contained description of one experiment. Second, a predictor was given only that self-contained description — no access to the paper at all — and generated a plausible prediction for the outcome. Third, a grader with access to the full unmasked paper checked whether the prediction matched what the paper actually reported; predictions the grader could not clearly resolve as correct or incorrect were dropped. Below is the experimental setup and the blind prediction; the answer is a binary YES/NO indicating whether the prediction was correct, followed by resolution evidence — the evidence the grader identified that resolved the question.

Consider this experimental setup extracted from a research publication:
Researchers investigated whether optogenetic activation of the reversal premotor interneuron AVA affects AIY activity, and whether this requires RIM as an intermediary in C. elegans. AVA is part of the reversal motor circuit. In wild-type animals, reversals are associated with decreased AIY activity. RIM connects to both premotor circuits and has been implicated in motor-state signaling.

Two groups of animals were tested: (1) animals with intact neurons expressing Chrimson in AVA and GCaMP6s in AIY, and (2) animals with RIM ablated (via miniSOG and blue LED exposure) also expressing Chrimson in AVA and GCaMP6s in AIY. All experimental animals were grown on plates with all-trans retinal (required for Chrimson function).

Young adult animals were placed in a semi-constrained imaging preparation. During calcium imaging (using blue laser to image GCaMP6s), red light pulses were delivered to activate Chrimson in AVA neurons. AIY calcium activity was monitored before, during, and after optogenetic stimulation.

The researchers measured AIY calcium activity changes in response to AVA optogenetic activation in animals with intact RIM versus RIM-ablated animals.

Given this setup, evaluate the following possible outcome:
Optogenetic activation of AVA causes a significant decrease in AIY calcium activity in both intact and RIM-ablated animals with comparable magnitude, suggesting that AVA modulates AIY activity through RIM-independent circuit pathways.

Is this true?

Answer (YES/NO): NO